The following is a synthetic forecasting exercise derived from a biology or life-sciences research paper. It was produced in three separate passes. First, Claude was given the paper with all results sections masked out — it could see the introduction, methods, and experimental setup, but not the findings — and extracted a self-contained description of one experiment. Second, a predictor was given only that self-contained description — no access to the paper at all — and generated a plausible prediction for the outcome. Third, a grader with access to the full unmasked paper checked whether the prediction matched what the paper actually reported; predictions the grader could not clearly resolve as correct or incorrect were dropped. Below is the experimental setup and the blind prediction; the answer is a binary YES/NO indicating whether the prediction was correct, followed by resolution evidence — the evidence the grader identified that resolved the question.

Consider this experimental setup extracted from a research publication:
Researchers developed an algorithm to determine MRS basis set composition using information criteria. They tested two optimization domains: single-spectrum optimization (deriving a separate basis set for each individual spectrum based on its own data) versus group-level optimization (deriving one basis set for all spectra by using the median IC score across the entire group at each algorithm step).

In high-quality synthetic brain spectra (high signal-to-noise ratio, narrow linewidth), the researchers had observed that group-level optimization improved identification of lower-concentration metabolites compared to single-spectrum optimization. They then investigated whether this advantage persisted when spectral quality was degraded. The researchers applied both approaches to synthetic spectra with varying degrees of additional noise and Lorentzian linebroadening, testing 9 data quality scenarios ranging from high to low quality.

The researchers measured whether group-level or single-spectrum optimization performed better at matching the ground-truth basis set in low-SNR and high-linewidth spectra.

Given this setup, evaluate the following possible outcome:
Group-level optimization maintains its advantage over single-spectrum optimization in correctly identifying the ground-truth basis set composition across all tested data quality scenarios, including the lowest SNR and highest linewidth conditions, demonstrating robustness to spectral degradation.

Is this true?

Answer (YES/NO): NO